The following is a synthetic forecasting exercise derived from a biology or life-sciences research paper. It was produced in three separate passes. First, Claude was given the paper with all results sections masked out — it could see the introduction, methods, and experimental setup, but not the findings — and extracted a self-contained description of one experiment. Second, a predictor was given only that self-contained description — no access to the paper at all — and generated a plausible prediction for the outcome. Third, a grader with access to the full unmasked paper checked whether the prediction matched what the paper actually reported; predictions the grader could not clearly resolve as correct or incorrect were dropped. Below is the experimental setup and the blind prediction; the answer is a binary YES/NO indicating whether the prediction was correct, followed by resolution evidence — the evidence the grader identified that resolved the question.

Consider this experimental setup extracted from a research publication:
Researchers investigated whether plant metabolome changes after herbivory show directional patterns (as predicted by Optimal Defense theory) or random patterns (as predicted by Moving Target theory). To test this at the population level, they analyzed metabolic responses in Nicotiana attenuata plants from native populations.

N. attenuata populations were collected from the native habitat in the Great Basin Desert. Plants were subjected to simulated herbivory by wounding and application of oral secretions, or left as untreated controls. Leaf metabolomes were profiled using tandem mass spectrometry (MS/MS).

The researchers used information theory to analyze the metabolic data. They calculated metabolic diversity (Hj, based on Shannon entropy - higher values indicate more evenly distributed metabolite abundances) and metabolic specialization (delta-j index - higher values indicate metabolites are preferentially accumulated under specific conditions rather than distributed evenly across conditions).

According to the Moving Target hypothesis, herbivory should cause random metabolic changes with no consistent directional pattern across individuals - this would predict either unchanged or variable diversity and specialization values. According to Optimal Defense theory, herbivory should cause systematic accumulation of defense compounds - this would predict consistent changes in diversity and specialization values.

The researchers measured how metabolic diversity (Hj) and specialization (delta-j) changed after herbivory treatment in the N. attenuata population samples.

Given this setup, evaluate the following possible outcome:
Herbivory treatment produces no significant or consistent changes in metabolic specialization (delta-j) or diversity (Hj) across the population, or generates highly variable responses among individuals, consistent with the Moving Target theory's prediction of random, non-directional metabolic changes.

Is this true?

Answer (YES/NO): NO